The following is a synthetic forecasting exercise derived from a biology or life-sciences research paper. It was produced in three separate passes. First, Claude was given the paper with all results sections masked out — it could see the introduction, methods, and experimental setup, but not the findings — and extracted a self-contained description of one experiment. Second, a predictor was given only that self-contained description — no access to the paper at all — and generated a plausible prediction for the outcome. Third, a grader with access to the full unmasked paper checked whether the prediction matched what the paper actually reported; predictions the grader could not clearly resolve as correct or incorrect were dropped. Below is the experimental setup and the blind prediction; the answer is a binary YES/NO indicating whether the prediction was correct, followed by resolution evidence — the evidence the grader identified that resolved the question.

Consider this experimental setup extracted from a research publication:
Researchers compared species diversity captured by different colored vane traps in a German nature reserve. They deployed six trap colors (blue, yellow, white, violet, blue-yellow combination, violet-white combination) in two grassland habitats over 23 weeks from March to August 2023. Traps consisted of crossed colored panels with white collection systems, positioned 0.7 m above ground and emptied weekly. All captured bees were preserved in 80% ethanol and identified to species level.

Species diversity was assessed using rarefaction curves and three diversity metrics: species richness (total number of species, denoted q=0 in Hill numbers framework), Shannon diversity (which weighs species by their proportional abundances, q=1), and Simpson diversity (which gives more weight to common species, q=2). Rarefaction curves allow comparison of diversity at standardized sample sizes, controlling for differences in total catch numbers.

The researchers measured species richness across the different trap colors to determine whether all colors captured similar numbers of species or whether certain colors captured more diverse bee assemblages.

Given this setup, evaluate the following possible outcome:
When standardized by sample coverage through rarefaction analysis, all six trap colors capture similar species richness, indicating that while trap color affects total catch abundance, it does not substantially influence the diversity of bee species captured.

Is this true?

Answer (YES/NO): NO